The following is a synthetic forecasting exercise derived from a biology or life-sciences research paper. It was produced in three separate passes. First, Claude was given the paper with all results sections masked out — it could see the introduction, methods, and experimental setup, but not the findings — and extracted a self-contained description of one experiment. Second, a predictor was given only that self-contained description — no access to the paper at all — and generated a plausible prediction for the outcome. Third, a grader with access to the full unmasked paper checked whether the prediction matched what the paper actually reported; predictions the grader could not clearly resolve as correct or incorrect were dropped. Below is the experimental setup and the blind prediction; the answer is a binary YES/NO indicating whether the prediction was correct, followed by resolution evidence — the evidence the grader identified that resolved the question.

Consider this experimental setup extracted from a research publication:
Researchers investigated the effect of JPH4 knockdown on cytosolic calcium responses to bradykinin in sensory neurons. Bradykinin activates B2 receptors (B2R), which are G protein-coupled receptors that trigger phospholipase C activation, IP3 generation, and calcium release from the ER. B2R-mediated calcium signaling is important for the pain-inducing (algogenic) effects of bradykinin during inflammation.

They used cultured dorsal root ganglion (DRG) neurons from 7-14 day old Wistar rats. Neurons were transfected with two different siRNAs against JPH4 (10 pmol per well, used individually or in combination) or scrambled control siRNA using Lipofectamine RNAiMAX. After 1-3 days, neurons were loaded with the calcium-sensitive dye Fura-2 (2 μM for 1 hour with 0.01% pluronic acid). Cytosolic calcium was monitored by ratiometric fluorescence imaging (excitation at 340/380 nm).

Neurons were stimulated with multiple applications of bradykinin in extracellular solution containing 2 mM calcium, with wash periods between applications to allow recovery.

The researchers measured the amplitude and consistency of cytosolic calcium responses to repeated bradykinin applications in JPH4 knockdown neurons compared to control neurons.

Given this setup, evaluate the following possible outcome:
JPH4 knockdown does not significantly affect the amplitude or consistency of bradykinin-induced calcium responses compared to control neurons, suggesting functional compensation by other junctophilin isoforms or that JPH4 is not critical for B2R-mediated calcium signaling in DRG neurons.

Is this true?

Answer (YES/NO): NO